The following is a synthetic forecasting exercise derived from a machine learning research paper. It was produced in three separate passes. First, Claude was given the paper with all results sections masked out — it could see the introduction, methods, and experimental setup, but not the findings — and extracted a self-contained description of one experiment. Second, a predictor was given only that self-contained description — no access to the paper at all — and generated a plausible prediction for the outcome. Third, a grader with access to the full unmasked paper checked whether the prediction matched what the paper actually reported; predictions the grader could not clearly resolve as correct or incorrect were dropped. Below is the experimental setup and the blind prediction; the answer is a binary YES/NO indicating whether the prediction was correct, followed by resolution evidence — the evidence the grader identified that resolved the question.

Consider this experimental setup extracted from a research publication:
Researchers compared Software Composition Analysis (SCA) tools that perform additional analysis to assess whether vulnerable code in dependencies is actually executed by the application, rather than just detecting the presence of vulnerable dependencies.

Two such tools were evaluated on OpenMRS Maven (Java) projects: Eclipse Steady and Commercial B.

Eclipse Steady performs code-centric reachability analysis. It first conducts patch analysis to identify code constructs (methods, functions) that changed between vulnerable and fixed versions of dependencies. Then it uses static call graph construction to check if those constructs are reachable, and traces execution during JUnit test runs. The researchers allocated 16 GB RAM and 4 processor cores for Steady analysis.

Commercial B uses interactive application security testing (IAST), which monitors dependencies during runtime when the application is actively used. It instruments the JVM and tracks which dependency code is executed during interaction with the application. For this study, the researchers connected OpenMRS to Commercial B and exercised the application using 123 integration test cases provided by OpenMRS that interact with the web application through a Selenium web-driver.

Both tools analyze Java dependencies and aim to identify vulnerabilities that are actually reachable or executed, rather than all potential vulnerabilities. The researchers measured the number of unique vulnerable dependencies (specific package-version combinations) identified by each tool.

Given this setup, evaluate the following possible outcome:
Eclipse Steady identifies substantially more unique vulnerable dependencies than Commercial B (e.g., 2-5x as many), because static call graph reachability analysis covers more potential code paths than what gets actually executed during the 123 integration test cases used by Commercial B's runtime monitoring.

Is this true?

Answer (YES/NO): YES